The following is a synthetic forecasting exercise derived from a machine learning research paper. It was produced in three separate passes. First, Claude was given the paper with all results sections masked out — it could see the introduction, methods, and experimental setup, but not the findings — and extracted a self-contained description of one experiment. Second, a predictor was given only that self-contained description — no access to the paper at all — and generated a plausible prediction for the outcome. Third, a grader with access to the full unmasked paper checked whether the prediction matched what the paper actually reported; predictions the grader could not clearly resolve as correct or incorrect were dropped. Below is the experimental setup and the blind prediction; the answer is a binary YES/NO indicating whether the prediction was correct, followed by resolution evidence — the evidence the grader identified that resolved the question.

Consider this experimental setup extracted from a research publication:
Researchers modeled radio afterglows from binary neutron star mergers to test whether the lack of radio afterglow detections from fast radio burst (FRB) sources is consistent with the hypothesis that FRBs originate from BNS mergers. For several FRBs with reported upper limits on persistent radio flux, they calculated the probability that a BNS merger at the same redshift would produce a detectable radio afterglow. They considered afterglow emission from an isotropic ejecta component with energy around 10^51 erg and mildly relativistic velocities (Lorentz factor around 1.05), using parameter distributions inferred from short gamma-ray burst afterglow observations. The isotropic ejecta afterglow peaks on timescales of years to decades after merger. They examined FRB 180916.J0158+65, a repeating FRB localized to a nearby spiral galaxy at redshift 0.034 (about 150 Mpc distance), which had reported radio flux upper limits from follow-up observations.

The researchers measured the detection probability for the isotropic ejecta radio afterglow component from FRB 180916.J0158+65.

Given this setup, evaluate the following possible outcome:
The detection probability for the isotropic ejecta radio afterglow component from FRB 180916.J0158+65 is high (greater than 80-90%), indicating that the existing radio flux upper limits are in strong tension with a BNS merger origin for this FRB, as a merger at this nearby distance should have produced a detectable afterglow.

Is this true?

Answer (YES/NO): NO